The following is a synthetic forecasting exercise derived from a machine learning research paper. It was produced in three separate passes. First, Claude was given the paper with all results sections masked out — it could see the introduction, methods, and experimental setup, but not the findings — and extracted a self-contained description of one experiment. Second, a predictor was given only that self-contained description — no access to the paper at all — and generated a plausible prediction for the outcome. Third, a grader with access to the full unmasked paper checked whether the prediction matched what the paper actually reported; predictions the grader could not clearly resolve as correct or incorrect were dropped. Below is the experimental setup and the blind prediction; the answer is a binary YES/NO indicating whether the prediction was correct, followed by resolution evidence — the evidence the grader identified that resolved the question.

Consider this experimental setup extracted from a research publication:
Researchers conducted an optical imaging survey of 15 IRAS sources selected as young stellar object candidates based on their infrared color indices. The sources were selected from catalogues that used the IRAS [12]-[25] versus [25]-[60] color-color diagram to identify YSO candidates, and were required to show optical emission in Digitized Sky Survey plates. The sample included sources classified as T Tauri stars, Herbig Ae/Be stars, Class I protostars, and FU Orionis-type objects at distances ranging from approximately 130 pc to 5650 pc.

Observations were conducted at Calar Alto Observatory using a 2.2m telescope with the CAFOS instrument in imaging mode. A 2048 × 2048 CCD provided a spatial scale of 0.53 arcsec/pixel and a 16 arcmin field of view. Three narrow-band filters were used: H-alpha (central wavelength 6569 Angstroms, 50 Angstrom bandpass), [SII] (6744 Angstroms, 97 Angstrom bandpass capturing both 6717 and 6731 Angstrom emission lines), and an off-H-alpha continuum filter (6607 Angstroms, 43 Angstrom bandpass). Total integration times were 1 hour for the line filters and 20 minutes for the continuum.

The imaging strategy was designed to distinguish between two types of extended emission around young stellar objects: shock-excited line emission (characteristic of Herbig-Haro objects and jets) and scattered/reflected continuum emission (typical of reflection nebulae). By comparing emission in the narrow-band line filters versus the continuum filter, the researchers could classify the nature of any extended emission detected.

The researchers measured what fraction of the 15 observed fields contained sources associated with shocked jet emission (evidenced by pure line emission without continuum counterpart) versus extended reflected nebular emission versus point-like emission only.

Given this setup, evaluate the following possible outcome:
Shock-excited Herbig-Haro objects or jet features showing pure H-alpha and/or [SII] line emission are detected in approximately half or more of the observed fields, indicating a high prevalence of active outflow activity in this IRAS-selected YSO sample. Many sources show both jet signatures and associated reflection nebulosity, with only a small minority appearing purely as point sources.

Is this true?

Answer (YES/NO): NO